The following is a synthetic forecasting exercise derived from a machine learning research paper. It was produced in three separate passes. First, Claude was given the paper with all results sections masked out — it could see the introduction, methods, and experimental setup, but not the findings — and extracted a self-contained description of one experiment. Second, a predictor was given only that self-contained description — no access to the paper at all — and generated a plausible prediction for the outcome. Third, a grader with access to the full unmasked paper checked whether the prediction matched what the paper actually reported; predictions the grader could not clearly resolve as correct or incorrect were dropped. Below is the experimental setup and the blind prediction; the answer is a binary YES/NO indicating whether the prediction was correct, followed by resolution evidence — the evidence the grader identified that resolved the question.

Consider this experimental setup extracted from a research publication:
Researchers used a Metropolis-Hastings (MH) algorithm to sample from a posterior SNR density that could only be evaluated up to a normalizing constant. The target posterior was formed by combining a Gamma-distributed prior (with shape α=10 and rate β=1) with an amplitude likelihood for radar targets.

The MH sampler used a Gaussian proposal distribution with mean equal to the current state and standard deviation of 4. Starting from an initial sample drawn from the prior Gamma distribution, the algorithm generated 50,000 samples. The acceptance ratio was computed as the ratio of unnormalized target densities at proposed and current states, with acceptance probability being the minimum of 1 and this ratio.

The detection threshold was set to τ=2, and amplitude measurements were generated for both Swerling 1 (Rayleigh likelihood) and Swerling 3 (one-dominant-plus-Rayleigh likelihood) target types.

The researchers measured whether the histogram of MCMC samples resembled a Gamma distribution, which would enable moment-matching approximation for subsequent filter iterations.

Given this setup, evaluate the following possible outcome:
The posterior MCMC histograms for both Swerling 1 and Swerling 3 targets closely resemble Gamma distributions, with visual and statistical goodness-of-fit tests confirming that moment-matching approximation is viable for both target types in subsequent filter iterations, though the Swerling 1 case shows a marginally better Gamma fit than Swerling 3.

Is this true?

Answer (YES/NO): NO